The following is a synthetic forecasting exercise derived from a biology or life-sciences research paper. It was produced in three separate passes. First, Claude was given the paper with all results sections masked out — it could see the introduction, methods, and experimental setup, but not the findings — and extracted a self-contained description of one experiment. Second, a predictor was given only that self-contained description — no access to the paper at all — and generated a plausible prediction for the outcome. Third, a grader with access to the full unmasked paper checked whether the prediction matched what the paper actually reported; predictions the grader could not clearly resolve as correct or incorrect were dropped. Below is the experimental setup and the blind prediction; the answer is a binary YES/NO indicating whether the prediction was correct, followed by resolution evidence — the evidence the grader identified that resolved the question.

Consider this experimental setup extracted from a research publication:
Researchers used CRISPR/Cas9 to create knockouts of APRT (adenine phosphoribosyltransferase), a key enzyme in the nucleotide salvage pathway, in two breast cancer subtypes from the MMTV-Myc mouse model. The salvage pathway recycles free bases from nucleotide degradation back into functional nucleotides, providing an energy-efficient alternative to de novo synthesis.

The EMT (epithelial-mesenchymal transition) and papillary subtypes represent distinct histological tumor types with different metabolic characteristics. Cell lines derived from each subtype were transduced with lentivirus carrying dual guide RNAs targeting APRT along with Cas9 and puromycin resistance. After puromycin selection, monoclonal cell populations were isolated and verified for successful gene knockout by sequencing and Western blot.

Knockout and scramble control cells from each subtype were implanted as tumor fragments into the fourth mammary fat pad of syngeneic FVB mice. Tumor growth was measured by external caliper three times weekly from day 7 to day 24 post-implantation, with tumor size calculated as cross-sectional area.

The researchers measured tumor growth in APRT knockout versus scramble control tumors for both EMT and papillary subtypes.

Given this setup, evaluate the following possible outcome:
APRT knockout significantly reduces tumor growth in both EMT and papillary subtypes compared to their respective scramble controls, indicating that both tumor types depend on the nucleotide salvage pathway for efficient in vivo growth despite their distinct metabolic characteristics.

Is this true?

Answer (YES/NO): NO